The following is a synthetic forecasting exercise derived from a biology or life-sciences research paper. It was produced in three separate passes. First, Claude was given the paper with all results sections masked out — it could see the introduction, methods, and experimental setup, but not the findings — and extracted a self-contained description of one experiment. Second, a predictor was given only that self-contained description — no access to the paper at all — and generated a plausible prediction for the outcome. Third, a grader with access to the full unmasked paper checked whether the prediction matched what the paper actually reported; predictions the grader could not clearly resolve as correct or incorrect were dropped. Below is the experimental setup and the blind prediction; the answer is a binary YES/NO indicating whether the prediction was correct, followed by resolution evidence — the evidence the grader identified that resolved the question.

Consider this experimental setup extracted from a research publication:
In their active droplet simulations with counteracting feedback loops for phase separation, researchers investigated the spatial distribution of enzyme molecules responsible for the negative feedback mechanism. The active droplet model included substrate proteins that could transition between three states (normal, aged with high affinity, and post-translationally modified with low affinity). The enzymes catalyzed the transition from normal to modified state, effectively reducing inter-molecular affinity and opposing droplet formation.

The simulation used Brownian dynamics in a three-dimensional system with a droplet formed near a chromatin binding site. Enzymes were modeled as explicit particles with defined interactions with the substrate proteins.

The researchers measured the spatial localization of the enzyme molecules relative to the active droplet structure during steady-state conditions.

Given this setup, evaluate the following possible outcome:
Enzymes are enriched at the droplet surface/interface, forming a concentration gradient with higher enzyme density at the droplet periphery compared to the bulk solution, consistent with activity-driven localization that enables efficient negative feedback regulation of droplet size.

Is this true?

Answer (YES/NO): YES